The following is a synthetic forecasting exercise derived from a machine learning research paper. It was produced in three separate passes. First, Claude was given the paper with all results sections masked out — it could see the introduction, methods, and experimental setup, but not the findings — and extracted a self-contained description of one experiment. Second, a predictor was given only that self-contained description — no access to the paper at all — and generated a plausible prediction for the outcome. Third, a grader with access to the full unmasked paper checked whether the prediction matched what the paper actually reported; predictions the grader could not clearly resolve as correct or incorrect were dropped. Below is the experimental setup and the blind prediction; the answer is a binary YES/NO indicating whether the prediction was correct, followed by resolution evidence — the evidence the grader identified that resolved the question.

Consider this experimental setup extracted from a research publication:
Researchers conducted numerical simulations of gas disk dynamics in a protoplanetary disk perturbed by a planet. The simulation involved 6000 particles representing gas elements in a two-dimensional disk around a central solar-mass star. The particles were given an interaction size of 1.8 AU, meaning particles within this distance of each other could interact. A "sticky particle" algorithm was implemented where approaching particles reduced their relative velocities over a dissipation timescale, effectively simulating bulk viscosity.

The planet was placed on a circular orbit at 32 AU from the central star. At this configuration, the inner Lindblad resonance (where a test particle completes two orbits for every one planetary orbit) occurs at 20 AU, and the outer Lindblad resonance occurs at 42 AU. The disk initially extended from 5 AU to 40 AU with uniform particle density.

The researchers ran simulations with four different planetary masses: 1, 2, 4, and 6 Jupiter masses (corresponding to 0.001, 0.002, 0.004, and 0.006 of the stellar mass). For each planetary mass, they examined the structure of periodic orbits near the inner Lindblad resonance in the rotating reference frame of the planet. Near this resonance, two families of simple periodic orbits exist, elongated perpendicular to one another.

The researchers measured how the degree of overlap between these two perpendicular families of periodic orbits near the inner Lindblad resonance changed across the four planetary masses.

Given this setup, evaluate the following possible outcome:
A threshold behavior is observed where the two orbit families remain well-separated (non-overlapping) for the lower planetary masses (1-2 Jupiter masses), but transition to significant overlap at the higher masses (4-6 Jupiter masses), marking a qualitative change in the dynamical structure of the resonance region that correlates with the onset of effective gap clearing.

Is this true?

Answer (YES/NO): NO